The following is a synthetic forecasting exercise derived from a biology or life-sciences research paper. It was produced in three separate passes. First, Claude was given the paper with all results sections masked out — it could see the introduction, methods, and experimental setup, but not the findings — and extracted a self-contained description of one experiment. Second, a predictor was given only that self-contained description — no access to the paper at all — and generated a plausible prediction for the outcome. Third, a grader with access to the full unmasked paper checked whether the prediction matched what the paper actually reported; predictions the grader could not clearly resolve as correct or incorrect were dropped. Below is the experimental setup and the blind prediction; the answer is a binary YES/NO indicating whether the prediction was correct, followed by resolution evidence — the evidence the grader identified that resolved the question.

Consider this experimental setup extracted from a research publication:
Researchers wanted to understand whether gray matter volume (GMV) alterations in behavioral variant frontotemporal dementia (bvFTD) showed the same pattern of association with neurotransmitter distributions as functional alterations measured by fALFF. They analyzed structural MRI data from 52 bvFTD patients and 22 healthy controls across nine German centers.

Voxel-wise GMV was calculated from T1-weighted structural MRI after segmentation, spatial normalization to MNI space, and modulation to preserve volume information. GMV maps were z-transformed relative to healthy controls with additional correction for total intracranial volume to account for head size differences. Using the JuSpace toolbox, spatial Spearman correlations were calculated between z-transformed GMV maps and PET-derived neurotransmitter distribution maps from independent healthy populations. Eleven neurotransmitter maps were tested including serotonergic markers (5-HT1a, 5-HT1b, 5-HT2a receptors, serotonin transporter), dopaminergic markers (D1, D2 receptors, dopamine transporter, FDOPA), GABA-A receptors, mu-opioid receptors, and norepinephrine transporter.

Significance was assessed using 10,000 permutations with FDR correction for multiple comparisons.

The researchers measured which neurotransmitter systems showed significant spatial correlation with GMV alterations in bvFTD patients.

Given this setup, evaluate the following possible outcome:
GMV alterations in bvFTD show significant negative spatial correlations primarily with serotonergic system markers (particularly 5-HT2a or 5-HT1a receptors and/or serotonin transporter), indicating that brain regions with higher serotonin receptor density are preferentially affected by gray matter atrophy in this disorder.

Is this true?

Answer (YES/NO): NO